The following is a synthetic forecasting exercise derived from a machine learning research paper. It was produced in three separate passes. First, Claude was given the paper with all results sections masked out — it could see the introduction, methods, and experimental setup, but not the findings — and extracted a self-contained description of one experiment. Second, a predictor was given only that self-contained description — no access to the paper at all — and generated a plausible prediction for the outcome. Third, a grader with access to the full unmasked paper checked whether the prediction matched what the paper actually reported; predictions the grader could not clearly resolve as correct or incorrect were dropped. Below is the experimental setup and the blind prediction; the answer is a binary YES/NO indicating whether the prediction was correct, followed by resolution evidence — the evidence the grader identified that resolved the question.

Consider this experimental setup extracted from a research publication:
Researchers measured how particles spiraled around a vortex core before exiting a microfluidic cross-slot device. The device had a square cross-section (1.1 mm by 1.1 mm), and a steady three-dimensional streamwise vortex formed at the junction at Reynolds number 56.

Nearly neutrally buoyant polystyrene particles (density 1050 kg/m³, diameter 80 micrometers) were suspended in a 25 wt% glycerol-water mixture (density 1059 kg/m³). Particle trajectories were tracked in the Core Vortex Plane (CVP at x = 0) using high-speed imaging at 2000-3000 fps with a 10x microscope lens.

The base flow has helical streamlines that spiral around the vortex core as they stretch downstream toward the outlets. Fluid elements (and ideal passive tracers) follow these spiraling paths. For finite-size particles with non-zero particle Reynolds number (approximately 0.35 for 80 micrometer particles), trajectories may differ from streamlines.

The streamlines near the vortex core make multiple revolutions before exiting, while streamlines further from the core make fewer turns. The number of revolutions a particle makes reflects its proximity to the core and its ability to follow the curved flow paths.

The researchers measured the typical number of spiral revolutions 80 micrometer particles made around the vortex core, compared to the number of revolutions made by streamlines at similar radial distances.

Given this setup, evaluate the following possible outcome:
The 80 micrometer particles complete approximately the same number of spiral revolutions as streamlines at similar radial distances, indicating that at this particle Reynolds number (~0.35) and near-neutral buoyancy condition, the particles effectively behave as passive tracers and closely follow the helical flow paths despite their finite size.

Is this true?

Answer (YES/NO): YES